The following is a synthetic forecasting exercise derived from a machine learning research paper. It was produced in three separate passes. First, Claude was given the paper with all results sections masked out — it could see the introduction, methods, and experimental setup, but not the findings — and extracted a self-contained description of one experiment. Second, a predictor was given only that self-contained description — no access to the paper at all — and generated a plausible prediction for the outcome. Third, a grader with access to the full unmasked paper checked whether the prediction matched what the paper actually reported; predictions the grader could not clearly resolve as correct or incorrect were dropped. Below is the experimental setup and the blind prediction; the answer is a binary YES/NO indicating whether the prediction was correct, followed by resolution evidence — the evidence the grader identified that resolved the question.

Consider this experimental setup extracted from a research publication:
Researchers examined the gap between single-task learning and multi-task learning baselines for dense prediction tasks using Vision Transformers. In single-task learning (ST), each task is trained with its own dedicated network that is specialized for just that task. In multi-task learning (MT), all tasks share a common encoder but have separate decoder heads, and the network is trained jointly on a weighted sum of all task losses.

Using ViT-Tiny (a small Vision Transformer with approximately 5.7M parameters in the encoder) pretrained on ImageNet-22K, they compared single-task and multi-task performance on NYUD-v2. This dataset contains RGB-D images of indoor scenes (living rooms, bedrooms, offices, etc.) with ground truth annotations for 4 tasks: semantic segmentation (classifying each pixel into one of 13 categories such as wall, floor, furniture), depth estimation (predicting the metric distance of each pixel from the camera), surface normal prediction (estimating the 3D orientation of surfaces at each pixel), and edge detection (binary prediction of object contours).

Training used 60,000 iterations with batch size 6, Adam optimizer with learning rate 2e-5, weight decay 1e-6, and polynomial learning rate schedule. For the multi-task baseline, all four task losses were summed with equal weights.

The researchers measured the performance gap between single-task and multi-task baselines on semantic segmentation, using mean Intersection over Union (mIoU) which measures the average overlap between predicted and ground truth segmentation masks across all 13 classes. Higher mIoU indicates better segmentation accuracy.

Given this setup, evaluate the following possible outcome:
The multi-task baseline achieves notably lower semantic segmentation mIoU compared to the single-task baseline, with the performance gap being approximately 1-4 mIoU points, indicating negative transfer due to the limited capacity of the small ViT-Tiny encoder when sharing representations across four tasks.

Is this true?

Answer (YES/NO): NO